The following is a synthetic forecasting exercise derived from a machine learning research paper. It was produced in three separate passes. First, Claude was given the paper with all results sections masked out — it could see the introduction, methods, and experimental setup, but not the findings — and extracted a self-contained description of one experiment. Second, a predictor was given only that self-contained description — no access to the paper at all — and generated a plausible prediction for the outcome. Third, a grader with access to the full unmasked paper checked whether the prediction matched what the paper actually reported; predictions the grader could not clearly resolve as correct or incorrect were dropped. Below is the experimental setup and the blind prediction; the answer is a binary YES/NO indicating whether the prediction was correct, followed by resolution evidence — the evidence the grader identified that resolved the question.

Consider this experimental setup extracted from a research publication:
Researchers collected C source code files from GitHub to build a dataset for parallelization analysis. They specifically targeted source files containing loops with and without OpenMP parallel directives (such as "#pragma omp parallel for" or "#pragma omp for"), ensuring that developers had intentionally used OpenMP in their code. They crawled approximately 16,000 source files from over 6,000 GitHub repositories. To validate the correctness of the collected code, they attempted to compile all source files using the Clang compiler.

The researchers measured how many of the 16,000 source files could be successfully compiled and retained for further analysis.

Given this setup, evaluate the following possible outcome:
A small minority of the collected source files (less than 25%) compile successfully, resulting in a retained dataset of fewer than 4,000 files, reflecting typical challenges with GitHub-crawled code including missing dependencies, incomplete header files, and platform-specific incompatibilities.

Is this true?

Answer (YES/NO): NO